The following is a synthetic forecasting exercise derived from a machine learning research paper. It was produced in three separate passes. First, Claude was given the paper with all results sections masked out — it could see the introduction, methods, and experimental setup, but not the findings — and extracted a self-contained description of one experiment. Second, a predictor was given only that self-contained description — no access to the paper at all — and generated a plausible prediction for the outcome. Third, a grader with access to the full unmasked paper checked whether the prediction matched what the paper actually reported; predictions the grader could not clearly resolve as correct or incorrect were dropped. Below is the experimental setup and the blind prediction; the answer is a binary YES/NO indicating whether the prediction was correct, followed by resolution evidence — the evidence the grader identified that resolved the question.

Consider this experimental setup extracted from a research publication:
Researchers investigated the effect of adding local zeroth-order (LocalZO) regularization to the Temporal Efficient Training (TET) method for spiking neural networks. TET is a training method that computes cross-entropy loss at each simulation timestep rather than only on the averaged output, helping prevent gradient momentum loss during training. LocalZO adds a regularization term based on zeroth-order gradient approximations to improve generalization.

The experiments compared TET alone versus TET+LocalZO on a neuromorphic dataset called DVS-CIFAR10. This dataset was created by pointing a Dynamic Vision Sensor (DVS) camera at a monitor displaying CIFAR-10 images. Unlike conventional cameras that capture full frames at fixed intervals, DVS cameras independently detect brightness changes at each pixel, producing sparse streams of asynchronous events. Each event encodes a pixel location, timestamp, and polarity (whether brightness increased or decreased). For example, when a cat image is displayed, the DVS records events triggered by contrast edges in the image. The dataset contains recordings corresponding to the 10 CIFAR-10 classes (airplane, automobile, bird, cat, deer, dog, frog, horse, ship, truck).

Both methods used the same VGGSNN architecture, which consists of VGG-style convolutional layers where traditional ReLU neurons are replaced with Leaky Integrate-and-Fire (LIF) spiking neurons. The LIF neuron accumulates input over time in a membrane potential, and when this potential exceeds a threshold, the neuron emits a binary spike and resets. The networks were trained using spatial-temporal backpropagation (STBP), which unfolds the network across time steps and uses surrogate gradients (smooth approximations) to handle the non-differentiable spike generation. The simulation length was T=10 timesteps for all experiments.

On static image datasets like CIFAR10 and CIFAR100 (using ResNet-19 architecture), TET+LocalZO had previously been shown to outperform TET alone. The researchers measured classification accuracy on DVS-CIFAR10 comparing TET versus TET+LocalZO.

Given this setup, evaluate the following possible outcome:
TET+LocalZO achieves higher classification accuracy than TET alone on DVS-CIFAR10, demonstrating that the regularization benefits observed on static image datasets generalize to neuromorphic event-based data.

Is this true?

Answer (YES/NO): NO